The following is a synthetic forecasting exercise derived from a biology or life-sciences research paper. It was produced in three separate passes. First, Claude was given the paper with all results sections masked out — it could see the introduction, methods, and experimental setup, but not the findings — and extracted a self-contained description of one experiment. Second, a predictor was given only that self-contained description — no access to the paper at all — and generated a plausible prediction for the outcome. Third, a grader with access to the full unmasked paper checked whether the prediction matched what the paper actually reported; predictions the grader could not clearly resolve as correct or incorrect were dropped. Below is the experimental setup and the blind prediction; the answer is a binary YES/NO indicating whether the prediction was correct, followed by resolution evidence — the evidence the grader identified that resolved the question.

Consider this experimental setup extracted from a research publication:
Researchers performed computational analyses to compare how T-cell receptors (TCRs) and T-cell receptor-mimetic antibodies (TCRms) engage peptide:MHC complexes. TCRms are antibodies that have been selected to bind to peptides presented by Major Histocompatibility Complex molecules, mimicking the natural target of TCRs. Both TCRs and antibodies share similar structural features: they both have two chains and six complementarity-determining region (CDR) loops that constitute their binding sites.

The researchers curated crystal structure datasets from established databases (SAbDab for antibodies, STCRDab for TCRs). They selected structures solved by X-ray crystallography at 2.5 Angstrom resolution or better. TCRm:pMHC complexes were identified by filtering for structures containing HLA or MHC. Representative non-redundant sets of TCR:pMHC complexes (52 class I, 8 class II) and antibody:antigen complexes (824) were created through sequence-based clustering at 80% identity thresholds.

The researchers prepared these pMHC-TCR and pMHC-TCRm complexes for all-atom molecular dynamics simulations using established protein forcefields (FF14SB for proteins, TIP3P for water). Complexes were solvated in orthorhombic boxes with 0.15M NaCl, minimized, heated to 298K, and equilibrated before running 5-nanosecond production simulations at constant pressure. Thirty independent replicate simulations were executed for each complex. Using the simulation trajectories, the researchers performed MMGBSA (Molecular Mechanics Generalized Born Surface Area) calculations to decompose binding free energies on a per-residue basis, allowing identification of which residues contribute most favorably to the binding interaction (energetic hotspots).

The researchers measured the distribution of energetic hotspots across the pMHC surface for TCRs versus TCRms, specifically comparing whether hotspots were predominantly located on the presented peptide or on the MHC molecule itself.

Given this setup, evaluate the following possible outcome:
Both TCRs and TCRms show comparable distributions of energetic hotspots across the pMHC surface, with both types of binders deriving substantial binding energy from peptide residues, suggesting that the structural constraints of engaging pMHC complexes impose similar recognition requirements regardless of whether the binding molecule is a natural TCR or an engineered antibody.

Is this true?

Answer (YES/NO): NO